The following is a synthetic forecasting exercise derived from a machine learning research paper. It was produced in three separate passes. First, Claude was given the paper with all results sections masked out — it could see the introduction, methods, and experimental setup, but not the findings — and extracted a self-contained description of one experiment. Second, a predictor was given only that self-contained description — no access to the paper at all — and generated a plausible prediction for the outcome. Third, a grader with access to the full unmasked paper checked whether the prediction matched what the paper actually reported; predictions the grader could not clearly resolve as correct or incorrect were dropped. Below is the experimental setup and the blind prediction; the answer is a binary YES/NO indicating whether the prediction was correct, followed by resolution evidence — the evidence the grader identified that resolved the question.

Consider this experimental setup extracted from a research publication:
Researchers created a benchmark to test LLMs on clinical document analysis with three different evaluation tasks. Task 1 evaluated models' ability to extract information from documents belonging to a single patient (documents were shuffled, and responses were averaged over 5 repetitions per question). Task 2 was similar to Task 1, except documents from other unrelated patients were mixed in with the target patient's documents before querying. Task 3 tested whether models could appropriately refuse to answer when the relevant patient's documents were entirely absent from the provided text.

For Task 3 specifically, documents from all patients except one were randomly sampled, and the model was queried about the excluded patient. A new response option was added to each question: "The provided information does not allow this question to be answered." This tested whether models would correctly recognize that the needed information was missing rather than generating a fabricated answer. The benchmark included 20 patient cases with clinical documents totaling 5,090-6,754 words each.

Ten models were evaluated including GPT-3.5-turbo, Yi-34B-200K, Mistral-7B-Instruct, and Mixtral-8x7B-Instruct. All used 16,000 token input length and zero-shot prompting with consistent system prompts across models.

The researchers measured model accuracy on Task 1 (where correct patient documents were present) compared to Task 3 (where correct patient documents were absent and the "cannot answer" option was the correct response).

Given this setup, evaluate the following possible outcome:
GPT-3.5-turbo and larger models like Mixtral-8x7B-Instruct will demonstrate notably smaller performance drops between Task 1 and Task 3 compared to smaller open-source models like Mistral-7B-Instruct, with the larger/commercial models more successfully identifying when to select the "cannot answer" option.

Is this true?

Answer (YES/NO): NO